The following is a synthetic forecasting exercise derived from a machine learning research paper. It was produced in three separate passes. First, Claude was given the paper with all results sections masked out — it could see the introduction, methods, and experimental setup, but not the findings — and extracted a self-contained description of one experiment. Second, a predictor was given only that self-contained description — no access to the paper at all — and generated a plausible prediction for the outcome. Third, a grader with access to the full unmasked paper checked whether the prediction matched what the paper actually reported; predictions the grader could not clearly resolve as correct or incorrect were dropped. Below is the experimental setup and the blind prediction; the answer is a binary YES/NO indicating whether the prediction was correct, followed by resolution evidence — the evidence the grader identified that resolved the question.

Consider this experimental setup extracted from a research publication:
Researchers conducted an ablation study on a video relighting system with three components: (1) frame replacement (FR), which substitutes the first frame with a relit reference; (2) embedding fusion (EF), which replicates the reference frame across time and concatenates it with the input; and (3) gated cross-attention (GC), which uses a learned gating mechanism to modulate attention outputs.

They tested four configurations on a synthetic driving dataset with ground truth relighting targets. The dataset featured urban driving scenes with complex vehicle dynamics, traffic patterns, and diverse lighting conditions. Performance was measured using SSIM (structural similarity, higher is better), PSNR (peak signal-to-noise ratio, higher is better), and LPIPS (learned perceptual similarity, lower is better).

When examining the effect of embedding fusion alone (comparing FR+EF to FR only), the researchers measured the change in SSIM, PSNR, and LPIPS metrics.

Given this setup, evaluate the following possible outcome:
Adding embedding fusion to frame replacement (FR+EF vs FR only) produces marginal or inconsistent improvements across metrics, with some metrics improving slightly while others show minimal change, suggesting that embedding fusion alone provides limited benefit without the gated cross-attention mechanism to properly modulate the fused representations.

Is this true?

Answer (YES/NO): NO